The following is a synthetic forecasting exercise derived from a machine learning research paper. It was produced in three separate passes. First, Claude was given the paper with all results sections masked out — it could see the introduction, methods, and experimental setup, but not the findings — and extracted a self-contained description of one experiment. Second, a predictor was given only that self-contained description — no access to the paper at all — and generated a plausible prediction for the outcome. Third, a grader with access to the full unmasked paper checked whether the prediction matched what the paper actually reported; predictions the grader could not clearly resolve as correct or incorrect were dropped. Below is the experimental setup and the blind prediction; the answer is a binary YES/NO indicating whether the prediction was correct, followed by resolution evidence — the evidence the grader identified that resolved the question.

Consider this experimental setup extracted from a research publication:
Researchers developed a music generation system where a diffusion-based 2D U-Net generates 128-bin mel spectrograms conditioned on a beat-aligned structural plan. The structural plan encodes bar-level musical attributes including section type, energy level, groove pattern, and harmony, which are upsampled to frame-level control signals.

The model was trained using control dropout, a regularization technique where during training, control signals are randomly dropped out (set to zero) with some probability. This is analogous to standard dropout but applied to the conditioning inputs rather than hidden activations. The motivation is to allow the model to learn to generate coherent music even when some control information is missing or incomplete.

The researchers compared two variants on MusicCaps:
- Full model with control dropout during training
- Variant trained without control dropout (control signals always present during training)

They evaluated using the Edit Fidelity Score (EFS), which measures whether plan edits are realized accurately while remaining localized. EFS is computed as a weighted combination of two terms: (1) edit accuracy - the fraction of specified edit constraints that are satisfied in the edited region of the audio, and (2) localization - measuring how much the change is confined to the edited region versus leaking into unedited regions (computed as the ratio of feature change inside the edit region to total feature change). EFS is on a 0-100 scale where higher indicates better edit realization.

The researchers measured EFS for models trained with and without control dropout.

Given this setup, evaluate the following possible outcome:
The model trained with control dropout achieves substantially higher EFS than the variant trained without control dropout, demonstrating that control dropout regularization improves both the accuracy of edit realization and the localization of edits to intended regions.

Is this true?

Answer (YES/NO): YES